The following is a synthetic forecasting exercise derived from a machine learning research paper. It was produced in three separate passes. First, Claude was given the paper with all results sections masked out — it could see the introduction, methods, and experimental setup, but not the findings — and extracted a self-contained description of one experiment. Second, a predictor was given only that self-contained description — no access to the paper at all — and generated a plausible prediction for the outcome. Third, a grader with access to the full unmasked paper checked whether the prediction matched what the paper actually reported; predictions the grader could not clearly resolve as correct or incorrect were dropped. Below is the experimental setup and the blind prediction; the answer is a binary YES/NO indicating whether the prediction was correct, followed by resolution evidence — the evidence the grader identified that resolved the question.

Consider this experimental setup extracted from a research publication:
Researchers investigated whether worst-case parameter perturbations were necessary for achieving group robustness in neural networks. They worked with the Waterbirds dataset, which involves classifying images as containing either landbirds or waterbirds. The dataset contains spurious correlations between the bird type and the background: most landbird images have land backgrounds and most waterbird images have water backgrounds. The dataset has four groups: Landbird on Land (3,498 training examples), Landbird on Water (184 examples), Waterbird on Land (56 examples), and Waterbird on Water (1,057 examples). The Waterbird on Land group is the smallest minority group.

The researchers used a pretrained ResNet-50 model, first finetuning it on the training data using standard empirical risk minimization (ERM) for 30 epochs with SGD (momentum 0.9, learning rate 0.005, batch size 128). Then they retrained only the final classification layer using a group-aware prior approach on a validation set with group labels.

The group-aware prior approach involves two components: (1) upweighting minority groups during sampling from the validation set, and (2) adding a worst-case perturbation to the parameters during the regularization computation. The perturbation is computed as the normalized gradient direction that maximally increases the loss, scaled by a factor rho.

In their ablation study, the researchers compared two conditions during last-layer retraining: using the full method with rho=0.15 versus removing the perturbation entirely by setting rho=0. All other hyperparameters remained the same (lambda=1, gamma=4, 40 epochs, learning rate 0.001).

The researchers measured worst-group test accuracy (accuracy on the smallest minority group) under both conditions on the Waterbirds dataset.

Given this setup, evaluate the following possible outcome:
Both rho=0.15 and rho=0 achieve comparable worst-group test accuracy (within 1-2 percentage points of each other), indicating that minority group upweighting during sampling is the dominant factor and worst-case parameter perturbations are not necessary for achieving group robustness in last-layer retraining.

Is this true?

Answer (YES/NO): NO